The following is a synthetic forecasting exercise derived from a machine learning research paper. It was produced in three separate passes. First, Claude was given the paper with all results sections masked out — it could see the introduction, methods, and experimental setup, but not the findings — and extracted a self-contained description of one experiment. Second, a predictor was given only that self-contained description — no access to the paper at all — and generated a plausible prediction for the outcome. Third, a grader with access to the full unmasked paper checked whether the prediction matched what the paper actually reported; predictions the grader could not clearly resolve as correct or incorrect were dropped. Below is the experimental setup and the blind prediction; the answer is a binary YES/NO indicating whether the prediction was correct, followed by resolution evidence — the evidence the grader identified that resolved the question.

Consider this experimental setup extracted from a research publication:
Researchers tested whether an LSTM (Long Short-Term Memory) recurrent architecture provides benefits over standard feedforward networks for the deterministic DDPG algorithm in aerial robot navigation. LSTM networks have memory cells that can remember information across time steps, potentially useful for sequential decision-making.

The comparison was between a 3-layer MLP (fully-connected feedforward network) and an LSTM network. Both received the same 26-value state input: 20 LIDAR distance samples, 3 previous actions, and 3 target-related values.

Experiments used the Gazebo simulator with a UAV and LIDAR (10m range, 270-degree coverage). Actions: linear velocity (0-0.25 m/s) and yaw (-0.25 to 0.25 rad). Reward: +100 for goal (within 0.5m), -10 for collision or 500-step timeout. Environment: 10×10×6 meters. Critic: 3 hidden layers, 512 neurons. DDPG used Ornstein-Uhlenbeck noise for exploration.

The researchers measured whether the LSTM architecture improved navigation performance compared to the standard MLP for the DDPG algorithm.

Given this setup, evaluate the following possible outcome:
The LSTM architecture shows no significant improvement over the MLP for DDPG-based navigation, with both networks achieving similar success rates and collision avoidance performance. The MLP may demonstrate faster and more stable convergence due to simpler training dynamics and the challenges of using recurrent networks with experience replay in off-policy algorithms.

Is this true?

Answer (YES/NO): NO